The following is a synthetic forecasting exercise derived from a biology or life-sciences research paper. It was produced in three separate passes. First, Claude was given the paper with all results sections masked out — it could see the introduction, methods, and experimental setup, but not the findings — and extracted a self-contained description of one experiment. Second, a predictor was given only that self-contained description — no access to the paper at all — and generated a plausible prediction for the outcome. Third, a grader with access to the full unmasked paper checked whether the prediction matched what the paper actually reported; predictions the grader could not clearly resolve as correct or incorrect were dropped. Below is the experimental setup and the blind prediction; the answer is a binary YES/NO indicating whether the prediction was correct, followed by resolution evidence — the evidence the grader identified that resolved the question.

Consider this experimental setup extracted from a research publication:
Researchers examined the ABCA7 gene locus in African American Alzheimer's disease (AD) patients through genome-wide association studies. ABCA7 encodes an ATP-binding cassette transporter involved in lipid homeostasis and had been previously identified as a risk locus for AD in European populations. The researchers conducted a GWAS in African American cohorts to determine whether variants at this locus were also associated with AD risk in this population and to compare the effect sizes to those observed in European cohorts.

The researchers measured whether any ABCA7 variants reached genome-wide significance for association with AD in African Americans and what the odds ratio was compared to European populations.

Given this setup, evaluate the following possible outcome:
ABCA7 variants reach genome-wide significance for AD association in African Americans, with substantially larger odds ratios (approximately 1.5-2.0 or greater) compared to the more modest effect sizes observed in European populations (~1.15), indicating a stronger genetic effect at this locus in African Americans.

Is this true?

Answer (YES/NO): YES